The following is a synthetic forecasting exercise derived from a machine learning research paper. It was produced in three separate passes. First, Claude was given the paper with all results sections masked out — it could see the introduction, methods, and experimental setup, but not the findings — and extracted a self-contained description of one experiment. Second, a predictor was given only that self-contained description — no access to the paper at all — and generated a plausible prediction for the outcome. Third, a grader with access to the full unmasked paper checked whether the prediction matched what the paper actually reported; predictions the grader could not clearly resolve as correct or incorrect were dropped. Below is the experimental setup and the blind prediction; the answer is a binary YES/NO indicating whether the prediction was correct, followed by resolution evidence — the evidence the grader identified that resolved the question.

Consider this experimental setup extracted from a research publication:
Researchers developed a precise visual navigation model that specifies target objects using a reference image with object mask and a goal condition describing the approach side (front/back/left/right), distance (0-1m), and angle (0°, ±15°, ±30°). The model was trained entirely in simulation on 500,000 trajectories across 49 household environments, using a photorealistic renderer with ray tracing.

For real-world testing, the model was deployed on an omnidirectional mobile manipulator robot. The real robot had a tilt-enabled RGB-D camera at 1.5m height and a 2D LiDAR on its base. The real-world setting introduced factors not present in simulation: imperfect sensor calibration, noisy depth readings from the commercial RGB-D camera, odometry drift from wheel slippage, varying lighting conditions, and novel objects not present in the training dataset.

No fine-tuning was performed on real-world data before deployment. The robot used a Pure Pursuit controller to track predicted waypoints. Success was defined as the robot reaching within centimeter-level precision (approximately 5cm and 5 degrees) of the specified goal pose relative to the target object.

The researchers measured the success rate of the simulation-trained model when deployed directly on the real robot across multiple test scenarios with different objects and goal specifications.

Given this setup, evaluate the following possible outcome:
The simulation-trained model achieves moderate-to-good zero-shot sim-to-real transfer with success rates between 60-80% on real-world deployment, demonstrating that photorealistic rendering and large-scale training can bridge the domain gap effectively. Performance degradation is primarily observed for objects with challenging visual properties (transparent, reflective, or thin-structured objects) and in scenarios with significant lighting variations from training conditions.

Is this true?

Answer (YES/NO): NO